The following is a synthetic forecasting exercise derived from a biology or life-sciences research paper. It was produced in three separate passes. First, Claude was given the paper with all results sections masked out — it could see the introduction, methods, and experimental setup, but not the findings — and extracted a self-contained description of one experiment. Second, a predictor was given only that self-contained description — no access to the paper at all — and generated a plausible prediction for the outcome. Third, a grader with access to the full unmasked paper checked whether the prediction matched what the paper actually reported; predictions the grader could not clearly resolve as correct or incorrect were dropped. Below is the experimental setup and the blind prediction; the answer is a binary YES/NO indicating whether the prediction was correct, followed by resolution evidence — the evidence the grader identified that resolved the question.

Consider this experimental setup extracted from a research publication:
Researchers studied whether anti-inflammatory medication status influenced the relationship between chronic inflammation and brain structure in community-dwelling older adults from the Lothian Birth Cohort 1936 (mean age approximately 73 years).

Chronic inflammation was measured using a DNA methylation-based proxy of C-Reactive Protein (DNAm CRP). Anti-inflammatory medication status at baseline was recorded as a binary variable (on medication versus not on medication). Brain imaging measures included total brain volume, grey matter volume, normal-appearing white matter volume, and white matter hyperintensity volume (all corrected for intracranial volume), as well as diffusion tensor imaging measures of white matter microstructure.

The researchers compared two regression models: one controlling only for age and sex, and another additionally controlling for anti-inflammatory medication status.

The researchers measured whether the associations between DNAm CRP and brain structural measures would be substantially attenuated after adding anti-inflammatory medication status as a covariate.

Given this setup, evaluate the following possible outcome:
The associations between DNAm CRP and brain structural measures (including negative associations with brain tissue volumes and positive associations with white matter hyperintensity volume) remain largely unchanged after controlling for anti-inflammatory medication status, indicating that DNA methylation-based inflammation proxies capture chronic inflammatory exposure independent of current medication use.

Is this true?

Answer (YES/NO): YES